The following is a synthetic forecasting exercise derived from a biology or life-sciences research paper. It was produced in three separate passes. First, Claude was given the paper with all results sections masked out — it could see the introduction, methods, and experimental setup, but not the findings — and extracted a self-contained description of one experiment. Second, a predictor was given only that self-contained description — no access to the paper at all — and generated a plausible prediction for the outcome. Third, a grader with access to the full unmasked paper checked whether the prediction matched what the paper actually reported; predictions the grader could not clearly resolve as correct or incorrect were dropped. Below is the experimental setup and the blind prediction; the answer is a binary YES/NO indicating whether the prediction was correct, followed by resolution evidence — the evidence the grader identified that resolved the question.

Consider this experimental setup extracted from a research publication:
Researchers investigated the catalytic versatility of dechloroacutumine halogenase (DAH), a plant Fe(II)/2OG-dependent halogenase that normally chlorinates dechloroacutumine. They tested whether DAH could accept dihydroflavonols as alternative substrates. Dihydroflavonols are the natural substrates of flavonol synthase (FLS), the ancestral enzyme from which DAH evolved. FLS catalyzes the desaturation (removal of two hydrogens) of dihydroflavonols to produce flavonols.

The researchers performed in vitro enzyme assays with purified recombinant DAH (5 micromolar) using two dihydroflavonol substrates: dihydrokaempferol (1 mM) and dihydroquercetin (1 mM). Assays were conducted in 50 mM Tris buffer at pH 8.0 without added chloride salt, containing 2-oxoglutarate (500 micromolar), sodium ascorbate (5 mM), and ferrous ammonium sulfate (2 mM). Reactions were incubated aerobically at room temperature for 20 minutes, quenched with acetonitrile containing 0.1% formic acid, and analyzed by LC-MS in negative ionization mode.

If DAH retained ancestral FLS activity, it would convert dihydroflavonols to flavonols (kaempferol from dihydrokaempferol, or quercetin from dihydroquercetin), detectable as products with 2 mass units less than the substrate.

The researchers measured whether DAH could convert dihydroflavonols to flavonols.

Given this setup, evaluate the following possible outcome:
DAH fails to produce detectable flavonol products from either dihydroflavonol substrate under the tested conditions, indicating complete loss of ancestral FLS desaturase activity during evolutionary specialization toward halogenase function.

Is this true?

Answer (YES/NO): NO